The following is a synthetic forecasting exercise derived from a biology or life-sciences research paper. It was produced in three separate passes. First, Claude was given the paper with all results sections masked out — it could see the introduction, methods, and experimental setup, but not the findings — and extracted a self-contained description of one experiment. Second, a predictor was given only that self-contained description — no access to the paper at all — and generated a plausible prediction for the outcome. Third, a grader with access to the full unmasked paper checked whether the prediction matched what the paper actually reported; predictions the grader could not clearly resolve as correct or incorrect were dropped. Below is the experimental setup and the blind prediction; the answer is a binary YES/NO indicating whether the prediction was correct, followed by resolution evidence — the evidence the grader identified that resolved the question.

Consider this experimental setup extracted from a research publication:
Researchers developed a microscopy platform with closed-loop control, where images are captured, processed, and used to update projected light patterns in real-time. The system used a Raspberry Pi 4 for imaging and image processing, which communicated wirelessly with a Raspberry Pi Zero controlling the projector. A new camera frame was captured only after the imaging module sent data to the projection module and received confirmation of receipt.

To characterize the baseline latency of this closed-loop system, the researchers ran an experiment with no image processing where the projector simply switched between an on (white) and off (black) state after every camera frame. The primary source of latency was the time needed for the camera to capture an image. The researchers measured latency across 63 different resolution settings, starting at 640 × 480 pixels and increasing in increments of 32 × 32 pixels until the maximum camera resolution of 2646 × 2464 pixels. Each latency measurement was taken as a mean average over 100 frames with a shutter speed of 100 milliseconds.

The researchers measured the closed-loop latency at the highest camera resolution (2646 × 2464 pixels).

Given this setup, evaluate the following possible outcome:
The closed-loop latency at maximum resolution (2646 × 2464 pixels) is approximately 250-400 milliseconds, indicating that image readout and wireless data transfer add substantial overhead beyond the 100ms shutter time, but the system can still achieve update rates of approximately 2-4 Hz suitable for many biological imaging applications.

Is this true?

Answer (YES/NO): NO